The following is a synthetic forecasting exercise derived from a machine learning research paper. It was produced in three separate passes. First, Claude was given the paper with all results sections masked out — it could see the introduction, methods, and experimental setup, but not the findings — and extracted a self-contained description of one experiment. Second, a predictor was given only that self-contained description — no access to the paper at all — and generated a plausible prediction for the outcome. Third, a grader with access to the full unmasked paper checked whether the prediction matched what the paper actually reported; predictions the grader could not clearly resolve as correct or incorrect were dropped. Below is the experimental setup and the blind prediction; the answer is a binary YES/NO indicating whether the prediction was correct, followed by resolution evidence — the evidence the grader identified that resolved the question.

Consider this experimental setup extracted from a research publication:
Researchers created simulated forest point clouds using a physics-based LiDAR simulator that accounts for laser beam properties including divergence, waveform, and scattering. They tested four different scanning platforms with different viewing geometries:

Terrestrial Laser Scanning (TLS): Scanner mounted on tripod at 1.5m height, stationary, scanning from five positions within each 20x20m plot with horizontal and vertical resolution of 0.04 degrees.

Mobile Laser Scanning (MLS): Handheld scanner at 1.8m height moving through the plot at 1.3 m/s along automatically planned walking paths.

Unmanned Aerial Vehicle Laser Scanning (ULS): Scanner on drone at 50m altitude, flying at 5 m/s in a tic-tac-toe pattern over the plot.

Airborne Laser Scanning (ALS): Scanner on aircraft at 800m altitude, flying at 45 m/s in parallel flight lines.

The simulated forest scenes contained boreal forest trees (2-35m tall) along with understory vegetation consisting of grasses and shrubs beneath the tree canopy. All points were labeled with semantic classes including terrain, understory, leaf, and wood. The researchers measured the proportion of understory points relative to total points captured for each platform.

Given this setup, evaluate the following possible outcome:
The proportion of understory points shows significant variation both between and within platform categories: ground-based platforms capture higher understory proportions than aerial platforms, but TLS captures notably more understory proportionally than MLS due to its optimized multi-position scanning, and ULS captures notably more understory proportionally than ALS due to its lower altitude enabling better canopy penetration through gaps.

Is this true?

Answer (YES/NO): NO